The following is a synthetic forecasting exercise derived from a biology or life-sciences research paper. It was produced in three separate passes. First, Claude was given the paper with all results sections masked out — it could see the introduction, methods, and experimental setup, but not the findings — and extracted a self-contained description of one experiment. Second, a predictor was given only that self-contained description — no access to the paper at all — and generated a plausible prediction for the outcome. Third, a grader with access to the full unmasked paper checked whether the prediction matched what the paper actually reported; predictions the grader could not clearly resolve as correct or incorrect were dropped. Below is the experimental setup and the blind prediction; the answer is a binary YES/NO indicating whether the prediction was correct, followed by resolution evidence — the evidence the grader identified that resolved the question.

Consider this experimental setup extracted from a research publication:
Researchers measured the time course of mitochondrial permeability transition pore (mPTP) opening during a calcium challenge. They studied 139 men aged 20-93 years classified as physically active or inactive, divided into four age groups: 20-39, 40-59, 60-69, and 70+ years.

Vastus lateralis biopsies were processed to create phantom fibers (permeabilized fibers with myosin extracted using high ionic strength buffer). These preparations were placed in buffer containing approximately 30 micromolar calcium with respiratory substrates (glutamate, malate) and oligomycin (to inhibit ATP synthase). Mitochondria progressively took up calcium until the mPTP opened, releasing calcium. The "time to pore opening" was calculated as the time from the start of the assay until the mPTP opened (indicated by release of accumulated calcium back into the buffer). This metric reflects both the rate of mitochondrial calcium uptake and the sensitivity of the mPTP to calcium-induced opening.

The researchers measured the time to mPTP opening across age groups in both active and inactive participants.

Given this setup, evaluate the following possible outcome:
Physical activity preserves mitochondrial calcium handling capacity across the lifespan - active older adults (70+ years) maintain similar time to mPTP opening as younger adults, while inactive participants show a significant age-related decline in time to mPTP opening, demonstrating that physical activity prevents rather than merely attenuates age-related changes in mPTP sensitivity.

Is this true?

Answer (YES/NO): NO